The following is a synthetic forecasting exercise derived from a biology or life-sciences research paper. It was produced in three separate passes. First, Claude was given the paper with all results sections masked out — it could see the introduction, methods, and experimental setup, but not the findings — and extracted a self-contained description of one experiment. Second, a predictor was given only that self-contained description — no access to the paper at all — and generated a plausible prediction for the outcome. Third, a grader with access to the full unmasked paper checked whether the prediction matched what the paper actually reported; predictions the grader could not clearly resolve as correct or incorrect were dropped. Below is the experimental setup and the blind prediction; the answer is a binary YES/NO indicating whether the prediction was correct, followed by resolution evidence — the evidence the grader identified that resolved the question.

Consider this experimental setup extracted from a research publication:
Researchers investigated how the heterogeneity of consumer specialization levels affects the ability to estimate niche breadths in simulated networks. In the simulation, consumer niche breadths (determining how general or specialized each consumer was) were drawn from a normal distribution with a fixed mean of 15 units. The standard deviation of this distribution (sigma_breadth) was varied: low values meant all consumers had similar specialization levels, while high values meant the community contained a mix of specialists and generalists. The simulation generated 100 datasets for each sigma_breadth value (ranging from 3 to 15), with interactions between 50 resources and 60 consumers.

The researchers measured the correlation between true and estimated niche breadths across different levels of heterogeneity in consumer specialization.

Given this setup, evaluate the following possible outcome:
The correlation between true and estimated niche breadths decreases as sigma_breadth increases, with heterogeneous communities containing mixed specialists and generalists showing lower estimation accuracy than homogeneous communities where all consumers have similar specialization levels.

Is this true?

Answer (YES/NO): YES